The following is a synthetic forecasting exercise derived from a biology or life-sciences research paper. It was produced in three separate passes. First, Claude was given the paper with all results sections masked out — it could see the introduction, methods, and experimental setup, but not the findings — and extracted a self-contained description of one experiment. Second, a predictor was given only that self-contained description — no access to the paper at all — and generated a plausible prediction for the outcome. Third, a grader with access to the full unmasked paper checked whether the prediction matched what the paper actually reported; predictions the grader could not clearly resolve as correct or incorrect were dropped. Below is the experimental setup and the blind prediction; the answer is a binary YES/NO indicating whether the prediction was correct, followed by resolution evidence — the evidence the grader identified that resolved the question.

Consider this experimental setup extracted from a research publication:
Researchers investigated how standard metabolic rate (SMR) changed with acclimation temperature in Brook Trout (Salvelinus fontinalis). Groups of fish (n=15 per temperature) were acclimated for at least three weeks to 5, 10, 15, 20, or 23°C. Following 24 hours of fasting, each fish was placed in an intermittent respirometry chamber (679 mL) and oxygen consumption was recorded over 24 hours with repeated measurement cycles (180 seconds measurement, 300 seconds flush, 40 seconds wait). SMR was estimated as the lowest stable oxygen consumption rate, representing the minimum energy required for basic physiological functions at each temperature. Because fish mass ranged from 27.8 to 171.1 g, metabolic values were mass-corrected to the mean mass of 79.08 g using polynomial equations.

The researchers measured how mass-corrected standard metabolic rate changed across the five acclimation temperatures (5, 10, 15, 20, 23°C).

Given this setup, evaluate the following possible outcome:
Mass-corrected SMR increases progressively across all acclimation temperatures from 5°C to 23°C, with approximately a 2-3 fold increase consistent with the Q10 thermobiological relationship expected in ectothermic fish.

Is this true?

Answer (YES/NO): NO